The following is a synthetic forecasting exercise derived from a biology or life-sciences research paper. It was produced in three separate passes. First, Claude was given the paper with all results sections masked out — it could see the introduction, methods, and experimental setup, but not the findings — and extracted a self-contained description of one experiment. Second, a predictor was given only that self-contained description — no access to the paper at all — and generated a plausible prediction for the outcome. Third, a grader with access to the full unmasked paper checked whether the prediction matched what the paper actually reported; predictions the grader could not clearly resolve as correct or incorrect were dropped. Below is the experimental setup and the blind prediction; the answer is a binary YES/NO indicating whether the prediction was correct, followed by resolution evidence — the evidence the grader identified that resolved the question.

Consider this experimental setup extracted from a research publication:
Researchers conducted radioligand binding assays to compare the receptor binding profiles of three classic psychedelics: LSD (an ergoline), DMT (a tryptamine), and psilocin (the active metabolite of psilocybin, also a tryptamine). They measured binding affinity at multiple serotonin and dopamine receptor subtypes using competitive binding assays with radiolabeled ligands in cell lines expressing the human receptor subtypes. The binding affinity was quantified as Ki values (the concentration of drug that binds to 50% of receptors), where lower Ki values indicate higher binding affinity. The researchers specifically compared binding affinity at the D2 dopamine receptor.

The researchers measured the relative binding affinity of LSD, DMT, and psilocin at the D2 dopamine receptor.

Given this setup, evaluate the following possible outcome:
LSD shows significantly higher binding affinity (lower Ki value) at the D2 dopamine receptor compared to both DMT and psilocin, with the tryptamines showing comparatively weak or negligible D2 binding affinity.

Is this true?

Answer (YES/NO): NO